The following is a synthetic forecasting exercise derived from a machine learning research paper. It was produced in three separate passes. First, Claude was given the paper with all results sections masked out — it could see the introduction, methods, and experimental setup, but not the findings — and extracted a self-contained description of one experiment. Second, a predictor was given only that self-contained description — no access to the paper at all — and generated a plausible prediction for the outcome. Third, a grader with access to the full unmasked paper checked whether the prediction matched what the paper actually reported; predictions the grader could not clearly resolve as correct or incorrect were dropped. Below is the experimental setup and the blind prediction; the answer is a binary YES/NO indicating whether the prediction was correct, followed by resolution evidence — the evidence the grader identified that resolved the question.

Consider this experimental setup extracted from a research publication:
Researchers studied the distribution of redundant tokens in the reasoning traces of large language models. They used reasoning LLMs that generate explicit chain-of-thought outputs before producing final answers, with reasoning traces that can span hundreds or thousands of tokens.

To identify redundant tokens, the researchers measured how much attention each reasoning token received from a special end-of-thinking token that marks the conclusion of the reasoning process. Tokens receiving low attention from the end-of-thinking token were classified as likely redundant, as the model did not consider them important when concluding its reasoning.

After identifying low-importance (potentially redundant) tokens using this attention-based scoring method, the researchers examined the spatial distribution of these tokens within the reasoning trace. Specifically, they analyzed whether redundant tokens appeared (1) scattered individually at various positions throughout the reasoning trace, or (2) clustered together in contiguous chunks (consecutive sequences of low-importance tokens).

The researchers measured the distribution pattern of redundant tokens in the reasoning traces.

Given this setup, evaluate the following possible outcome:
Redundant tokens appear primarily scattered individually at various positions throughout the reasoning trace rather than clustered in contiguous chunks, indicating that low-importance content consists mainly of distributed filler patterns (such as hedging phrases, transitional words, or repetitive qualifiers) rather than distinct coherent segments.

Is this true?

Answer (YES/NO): NO